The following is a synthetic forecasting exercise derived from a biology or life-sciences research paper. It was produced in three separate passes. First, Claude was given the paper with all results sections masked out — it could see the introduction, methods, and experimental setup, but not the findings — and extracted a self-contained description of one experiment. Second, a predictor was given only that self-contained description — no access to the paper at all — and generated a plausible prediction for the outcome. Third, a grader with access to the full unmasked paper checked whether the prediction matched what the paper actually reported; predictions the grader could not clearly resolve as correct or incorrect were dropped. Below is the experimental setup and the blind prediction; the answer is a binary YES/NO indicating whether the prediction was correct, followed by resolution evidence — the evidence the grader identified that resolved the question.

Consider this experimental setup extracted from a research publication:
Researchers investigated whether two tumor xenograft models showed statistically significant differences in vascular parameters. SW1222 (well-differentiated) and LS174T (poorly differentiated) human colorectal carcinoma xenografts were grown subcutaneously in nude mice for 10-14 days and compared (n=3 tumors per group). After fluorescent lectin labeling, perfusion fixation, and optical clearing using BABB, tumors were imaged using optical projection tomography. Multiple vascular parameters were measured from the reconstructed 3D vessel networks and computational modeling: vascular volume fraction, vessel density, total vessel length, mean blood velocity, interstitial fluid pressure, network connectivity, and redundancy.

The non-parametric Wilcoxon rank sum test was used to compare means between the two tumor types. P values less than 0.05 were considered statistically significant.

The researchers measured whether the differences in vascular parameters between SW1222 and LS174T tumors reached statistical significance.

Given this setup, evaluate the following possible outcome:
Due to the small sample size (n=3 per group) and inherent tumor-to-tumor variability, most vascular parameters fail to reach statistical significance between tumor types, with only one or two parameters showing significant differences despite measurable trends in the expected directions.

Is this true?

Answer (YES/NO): NO